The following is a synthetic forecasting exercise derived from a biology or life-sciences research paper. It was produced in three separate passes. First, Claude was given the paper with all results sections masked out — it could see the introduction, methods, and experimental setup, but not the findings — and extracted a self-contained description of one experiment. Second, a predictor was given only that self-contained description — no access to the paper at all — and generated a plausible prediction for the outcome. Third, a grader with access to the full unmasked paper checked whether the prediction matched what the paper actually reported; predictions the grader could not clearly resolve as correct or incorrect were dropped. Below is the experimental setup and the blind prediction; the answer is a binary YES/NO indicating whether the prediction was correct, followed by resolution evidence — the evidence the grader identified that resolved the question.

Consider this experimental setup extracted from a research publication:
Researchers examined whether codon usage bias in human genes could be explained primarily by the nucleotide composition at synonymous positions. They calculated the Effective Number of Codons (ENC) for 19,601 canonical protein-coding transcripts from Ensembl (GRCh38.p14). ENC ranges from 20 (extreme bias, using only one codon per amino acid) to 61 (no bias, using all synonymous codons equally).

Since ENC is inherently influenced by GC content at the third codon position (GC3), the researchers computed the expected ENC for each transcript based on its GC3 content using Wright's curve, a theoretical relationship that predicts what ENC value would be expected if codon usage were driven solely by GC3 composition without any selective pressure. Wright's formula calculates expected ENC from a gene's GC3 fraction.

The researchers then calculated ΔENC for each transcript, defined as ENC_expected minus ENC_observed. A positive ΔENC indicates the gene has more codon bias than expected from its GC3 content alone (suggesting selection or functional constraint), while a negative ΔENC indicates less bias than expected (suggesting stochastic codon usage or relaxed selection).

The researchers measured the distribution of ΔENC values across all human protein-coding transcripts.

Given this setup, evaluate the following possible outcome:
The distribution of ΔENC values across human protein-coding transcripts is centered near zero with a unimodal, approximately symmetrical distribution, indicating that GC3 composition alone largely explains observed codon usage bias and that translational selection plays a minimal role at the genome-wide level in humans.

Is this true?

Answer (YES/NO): NO